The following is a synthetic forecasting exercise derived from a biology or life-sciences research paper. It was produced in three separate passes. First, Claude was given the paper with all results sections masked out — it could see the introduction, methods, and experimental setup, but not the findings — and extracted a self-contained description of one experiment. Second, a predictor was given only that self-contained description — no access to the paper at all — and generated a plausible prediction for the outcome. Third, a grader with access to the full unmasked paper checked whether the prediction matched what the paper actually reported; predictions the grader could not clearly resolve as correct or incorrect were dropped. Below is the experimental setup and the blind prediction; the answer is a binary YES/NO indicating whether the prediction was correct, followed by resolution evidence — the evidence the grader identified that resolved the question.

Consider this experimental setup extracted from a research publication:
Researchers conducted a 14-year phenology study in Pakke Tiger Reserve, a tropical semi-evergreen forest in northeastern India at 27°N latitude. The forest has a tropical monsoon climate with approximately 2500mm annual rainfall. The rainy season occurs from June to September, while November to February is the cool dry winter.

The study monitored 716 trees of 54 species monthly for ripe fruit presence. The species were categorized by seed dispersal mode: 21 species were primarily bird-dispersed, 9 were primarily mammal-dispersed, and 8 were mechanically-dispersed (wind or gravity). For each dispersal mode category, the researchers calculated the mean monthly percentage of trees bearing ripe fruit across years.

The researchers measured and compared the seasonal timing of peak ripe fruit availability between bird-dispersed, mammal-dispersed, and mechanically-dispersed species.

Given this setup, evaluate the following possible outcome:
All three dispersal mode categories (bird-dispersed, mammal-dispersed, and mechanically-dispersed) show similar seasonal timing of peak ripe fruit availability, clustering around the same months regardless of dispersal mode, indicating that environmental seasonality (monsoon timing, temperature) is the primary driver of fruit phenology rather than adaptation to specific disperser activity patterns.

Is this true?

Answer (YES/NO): NO